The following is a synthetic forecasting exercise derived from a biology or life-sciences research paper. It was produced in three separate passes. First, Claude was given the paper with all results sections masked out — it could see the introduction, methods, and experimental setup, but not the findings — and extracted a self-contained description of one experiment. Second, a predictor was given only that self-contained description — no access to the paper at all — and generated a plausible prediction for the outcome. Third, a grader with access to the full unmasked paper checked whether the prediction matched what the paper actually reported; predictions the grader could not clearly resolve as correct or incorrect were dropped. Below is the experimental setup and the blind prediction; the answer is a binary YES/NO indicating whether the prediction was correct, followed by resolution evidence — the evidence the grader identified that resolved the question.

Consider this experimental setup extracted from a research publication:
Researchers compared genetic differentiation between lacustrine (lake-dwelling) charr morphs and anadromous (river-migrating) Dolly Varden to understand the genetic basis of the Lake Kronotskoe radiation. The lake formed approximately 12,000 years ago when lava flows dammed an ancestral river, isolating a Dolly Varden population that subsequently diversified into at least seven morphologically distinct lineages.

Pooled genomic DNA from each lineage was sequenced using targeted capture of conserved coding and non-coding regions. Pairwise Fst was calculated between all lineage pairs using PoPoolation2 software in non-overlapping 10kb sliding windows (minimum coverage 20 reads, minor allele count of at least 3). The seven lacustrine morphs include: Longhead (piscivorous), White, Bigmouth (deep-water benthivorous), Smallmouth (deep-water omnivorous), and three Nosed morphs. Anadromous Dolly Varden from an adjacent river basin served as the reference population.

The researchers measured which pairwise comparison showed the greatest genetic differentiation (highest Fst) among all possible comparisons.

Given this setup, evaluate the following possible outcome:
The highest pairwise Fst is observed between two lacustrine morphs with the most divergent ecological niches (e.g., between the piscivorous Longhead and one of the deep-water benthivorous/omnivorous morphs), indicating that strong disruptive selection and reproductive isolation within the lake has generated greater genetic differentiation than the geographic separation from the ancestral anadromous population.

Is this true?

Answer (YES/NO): NO